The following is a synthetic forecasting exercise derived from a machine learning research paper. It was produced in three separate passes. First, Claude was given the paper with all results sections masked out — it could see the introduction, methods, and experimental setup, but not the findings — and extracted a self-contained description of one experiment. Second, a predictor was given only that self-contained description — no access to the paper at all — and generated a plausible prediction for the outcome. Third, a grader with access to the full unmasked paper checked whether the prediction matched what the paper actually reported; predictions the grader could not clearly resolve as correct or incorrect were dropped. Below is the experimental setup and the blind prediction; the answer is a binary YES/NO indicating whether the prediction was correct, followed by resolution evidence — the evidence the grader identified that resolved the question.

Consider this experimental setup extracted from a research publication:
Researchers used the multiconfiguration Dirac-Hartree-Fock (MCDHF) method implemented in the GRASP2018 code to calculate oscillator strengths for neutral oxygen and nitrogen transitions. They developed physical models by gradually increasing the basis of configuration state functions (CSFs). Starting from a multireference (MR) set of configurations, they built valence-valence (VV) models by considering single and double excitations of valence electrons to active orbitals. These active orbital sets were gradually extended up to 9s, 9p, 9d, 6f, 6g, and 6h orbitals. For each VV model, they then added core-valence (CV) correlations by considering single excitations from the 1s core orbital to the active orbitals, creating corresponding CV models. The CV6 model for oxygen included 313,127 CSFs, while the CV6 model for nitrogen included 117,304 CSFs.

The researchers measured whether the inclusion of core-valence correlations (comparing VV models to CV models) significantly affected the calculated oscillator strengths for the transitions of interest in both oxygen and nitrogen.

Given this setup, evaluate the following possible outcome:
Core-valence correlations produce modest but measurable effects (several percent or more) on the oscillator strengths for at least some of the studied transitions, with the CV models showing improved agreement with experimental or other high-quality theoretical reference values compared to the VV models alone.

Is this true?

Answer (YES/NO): NO